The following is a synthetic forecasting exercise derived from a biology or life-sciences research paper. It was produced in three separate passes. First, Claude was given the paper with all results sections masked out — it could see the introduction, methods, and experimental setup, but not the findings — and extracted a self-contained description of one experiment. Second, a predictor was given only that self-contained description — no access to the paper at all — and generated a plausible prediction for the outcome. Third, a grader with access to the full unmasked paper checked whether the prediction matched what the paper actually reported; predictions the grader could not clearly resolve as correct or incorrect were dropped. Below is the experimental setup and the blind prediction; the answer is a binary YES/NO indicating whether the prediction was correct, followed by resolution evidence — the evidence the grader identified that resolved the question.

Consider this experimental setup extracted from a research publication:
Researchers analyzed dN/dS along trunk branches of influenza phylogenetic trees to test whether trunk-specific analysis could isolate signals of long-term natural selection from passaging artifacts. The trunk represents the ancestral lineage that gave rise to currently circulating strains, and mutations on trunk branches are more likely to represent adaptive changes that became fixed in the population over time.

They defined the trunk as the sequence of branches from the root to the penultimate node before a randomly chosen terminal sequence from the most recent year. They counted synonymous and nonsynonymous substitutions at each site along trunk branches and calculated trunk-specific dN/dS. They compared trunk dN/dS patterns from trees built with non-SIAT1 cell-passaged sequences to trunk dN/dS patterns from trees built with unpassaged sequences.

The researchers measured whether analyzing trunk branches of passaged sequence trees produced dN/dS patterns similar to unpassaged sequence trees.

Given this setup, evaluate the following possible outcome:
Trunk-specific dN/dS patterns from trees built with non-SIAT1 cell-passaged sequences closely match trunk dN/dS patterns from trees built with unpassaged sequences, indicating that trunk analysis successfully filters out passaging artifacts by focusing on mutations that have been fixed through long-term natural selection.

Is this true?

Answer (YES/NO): NO